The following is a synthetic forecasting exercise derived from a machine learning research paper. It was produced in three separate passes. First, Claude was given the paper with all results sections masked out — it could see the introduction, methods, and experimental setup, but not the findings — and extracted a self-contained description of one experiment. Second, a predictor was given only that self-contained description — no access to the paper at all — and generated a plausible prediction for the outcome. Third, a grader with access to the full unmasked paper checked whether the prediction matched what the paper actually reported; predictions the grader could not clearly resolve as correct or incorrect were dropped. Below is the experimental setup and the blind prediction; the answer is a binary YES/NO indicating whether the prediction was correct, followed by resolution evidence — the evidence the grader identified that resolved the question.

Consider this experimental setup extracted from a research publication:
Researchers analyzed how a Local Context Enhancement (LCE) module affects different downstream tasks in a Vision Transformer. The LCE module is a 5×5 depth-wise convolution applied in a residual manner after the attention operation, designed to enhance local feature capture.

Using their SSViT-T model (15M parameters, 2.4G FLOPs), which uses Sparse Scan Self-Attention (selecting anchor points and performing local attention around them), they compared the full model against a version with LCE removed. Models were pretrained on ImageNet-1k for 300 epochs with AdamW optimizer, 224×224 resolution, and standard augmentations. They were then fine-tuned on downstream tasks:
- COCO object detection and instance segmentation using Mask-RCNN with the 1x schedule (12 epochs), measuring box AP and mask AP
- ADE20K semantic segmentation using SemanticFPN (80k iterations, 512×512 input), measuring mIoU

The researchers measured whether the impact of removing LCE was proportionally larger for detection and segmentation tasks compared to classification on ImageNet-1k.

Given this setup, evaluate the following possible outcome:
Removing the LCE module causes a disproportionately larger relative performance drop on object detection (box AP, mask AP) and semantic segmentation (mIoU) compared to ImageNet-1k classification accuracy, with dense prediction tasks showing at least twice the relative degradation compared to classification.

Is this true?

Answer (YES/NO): NO